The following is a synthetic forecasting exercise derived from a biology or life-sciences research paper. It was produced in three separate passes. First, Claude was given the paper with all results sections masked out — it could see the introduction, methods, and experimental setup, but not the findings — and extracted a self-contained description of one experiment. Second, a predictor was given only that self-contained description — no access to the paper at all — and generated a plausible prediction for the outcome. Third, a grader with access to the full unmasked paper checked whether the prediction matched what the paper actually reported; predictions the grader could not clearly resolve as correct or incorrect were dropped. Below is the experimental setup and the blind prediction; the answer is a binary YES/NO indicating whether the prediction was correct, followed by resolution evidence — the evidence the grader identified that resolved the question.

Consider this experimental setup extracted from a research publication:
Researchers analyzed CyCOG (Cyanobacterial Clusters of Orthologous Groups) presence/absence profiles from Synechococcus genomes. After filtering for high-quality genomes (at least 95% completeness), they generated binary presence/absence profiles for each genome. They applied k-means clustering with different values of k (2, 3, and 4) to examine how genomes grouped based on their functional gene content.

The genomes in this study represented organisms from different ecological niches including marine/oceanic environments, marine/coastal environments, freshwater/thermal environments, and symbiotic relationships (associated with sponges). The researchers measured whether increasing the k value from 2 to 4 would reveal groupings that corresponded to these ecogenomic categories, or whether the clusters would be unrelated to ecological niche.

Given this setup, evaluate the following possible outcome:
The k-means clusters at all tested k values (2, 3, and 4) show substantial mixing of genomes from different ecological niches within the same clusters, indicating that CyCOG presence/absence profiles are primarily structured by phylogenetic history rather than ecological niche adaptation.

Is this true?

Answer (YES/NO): NO